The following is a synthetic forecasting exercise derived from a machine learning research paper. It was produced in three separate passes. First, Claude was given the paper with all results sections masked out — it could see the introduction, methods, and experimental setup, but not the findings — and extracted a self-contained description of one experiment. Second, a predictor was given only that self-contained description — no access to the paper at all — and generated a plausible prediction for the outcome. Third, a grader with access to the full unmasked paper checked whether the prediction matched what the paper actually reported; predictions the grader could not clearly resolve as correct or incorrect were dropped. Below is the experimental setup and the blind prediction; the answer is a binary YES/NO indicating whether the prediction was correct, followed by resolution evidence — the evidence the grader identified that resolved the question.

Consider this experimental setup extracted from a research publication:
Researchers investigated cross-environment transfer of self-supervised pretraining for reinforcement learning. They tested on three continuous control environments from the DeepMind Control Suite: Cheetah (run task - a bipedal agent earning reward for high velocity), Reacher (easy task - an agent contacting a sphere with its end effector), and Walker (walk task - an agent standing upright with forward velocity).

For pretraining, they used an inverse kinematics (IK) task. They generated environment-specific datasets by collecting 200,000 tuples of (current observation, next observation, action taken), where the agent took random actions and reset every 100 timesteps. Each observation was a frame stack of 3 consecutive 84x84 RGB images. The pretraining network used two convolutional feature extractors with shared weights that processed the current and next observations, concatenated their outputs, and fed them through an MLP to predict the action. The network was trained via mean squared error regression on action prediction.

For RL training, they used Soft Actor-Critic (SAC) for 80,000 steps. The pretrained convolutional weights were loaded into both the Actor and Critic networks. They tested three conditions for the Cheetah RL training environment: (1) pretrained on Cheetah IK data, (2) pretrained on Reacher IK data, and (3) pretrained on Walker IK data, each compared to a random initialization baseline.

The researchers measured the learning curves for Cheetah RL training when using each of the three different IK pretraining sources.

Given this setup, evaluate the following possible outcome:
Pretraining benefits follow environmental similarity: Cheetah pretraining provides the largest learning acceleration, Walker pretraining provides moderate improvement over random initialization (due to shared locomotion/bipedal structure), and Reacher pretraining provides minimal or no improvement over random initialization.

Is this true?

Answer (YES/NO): NO